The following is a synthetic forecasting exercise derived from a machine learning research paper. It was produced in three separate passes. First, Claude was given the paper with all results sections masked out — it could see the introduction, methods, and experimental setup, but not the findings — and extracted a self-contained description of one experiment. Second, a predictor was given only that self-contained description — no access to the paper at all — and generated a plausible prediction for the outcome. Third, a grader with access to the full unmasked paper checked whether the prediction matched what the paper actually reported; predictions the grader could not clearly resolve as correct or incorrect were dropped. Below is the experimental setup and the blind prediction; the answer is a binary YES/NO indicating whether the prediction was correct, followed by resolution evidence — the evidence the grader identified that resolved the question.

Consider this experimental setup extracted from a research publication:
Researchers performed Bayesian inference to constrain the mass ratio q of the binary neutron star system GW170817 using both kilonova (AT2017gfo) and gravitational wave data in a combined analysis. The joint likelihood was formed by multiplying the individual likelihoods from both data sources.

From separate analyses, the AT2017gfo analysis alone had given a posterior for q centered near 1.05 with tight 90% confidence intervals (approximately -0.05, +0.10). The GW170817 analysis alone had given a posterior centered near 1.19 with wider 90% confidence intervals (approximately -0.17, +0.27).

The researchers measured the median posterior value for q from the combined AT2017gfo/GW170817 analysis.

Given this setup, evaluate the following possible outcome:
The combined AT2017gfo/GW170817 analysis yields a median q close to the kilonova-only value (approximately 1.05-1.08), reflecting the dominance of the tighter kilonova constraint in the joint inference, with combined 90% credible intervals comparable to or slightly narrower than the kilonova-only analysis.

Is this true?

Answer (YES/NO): YES